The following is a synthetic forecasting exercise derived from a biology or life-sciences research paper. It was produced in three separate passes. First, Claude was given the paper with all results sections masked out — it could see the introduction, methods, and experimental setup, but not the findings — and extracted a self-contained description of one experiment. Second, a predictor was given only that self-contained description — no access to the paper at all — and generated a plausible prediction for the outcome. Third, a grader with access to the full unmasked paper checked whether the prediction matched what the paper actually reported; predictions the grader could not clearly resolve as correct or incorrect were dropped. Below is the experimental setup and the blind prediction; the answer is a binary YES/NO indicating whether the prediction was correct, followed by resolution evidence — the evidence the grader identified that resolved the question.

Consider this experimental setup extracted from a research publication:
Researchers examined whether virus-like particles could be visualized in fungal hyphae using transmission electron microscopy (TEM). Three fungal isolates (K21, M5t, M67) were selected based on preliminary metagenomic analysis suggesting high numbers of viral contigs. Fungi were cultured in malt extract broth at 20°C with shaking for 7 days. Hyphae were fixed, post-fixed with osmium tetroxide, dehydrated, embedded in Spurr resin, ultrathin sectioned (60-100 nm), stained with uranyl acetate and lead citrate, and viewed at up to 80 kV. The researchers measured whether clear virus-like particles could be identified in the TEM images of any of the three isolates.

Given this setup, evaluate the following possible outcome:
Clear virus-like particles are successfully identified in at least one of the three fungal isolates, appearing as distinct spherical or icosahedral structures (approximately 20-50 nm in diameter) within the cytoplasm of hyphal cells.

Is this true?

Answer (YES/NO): NO